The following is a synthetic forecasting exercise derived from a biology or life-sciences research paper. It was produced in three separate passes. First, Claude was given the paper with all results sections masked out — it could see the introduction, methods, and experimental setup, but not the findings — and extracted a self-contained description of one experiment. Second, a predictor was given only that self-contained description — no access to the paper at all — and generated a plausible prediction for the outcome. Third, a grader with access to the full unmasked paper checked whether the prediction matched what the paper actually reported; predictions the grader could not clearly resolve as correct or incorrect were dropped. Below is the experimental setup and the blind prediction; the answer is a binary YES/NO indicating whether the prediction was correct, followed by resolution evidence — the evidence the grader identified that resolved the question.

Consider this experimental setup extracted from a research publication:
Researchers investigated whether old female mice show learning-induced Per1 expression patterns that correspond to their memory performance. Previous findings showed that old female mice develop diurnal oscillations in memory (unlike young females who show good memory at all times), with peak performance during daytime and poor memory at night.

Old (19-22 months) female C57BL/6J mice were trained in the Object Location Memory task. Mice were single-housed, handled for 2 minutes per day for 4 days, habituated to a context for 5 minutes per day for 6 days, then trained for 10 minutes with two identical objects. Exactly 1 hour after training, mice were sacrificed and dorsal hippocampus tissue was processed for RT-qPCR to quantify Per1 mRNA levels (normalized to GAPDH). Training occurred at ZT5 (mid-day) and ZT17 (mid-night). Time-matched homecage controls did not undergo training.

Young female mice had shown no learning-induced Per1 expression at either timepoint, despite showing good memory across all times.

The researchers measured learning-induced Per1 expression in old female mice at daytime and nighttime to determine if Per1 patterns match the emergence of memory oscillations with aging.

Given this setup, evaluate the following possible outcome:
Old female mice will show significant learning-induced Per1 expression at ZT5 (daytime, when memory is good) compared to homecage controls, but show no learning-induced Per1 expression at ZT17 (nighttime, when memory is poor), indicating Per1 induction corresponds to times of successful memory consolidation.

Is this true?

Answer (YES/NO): YES